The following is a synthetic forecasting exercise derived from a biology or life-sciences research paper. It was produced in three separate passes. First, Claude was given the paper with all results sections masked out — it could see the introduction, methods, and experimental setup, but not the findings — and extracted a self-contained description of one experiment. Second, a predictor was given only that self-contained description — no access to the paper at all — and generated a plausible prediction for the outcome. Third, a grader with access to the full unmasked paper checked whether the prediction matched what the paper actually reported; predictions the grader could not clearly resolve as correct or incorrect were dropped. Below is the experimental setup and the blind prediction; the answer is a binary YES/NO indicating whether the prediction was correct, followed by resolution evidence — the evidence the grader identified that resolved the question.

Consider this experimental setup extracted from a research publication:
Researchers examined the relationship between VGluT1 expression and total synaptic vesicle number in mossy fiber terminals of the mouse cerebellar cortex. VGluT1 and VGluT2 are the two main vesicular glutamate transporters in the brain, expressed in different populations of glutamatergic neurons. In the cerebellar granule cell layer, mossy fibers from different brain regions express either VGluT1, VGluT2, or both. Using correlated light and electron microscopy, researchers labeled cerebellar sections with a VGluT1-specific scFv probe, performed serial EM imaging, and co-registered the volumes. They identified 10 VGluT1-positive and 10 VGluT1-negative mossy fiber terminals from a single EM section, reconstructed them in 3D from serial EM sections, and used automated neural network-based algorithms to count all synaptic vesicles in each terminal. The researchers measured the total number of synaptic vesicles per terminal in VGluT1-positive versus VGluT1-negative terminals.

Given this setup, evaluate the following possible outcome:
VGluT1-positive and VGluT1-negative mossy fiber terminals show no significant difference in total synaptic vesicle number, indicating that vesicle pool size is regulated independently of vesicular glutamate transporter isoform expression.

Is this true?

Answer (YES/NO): NO